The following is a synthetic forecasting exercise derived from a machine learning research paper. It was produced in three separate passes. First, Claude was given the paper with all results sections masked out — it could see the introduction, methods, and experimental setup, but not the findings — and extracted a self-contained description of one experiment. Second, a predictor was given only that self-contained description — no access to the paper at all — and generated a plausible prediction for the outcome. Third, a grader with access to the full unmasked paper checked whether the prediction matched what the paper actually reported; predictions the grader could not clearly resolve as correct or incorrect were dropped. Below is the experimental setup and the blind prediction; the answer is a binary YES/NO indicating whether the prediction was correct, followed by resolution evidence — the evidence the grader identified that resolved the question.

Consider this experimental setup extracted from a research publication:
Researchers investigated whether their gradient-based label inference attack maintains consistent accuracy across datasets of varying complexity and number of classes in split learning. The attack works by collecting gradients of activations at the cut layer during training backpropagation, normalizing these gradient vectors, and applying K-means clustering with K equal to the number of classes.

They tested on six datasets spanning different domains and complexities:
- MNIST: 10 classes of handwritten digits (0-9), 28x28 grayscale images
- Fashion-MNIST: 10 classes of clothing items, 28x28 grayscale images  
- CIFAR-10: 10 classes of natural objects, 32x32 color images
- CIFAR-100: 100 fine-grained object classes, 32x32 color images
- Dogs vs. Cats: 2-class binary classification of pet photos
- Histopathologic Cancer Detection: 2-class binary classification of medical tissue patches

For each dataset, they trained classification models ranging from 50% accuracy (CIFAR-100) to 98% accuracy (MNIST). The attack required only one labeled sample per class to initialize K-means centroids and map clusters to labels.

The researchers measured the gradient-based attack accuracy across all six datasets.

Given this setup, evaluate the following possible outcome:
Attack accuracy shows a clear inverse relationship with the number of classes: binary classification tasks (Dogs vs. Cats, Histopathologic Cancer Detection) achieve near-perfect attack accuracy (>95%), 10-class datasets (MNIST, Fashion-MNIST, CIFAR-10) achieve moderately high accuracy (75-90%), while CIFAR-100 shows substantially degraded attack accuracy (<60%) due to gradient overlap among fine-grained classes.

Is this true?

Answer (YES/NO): NO